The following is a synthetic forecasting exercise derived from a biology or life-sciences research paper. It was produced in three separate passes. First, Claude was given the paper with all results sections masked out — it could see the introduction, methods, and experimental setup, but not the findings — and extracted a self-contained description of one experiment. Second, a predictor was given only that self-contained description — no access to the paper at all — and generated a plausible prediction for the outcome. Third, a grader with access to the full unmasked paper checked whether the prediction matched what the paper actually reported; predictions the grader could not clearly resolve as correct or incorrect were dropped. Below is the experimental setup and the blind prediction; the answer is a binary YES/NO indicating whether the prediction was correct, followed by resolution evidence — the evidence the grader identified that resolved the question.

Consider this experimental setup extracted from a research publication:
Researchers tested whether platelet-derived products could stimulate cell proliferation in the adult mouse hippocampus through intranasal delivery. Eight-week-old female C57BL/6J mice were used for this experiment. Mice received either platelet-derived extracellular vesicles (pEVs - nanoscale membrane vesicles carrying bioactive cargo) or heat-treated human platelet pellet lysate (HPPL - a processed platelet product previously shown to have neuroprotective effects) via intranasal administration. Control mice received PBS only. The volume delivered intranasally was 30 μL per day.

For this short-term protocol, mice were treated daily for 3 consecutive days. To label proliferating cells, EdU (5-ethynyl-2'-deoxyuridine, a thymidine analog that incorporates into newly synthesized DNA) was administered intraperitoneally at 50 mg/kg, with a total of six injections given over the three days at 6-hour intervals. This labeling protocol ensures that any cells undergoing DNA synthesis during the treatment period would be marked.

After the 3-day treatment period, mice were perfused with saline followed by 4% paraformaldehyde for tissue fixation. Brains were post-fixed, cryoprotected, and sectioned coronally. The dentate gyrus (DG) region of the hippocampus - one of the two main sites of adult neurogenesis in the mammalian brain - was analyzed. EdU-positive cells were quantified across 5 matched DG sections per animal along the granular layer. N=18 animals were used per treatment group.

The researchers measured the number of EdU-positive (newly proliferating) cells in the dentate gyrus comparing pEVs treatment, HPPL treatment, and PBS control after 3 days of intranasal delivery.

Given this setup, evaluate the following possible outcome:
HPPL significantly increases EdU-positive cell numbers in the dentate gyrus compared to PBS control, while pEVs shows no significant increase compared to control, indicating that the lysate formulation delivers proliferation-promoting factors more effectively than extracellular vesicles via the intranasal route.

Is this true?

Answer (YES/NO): NO